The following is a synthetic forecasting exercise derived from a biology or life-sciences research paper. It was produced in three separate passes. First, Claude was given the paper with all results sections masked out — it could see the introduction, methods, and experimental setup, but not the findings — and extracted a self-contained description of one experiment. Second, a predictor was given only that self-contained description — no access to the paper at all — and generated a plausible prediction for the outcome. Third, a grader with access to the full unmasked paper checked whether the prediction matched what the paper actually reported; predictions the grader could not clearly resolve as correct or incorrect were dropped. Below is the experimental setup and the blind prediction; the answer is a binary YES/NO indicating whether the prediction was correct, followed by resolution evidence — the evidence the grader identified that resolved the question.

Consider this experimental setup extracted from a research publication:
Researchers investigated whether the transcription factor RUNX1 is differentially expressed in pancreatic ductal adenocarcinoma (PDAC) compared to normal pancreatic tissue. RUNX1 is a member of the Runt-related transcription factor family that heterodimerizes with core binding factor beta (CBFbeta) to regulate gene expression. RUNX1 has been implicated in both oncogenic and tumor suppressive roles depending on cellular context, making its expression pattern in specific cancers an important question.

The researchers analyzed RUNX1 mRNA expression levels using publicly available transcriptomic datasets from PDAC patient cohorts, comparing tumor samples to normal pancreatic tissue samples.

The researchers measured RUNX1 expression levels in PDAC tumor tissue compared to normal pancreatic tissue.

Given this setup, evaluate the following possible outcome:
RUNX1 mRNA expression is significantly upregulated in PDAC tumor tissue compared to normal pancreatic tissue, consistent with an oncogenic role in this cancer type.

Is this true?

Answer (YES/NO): YES